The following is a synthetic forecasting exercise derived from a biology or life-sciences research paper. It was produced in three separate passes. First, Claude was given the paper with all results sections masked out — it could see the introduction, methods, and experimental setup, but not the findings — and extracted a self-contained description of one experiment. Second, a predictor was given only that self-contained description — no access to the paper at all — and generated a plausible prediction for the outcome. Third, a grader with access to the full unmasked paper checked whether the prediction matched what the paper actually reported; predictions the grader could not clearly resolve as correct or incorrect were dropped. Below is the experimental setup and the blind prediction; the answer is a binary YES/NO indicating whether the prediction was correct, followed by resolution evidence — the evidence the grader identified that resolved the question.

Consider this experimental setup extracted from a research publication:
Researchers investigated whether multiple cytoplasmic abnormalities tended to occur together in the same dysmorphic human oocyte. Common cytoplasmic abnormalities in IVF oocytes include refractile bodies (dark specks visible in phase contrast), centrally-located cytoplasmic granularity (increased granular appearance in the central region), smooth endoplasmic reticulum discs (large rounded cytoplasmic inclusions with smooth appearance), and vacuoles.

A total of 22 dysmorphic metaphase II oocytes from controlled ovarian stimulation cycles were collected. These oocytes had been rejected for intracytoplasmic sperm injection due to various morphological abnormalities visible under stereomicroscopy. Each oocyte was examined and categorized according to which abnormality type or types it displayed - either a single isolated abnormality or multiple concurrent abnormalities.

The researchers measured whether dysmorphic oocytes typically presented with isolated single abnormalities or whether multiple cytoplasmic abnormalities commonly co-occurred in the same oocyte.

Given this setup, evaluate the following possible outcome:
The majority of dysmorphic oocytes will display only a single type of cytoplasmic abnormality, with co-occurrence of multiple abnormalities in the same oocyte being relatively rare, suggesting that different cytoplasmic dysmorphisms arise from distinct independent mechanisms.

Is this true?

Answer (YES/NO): NO